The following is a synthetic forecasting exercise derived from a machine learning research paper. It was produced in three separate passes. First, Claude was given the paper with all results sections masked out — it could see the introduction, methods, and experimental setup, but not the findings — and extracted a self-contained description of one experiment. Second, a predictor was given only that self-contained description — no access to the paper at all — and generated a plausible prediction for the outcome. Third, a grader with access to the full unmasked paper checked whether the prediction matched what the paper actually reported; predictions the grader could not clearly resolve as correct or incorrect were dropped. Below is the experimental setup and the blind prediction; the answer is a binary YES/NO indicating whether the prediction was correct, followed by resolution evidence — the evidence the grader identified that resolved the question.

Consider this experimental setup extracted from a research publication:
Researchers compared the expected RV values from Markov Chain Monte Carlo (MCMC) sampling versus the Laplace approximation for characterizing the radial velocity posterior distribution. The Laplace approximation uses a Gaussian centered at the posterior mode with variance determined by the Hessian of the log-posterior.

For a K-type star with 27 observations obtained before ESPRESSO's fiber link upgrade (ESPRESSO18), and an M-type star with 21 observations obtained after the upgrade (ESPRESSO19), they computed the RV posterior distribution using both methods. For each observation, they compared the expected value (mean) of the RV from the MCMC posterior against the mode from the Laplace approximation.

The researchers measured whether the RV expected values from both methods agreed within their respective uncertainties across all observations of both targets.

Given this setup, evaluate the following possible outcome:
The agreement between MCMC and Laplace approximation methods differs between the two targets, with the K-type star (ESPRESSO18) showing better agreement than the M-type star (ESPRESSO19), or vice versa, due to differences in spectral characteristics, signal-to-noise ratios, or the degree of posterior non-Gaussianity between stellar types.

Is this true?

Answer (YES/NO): NO